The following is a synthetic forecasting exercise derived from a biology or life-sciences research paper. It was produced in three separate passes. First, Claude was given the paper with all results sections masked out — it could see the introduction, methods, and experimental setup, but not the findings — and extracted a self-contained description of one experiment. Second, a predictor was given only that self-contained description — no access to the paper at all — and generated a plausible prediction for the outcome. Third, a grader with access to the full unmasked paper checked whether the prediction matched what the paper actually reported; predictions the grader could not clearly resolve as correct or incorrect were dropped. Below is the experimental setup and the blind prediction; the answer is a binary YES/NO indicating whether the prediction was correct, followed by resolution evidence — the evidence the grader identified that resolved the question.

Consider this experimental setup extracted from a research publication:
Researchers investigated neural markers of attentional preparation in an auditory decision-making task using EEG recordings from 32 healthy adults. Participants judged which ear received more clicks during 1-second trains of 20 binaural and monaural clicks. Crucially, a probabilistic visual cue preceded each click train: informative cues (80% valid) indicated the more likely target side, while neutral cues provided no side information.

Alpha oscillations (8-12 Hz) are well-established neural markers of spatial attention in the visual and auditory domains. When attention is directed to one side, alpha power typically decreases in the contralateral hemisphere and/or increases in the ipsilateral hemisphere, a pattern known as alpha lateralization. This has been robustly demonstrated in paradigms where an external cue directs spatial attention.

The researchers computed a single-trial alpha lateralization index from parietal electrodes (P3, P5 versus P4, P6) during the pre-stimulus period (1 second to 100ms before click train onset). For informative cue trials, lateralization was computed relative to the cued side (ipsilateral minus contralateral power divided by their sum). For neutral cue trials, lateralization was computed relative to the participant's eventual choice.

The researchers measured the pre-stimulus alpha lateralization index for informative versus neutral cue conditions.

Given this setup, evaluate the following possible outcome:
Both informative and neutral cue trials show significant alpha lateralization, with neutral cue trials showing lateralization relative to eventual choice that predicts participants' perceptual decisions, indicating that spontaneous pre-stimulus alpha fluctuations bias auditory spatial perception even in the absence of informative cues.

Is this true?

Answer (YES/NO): NO